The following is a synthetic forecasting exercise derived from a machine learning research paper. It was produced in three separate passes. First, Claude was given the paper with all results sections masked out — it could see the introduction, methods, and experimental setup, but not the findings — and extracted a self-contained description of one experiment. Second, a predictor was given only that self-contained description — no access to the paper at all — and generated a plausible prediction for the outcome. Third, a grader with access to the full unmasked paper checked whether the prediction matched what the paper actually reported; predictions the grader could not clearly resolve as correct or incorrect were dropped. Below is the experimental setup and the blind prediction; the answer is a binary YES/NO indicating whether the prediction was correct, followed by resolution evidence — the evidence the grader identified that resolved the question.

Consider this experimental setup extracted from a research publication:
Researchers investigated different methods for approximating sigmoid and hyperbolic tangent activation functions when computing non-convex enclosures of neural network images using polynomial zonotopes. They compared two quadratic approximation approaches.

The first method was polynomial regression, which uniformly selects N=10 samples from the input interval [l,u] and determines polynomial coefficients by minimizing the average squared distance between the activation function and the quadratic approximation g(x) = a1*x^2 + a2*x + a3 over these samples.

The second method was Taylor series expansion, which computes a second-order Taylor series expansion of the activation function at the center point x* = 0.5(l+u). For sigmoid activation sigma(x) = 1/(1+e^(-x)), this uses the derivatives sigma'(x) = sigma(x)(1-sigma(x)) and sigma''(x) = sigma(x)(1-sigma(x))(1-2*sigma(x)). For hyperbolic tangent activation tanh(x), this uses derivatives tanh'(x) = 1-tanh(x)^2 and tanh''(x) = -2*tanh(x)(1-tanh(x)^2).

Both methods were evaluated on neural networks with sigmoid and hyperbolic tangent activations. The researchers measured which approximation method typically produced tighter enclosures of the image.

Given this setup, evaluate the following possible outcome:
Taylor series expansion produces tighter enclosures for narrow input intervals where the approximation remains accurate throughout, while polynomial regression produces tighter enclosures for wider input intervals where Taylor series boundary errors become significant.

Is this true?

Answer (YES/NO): NO